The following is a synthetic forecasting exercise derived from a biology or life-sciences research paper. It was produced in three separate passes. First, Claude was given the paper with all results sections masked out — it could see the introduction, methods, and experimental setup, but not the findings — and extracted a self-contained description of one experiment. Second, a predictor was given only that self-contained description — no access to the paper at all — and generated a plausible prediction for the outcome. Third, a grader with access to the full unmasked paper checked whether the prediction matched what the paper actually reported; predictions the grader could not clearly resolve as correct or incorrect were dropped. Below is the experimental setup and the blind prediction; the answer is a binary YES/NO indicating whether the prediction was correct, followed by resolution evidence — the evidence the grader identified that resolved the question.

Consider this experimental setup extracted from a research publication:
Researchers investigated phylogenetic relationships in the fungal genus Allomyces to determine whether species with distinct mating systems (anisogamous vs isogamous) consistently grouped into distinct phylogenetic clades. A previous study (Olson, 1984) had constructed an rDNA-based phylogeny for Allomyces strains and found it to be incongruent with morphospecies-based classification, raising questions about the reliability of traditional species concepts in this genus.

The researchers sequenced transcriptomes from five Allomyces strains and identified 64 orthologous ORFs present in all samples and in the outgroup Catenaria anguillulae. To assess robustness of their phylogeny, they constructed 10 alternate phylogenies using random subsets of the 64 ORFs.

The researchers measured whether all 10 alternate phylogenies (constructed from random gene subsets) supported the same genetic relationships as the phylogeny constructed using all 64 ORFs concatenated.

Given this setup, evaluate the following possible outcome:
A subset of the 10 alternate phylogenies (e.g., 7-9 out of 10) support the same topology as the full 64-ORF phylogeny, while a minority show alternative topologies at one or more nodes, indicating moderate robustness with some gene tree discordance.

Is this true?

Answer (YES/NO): NO